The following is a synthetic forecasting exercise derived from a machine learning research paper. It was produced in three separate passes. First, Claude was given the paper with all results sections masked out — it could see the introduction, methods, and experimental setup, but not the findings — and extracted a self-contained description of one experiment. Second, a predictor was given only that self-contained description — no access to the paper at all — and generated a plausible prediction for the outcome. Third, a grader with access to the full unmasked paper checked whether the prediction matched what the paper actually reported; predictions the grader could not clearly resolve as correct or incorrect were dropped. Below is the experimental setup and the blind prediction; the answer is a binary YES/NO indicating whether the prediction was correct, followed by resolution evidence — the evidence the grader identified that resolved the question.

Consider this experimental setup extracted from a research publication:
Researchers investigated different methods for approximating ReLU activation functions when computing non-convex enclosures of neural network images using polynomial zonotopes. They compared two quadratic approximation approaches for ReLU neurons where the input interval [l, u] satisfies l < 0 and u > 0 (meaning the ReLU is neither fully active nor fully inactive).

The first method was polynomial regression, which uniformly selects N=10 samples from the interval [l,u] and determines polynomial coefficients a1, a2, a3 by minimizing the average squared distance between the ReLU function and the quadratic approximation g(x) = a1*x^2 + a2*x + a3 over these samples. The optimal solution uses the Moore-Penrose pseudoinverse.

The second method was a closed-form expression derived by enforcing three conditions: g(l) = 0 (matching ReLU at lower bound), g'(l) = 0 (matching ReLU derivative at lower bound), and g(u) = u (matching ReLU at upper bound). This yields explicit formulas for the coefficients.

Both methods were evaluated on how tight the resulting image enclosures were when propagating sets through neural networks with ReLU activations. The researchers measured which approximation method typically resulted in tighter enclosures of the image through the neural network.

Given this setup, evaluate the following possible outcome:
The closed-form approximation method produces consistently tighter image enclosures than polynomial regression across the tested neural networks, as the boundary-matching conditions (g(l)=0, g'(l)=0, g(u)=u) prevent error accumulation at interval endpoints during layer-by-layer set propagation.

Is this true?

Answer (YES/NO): NO